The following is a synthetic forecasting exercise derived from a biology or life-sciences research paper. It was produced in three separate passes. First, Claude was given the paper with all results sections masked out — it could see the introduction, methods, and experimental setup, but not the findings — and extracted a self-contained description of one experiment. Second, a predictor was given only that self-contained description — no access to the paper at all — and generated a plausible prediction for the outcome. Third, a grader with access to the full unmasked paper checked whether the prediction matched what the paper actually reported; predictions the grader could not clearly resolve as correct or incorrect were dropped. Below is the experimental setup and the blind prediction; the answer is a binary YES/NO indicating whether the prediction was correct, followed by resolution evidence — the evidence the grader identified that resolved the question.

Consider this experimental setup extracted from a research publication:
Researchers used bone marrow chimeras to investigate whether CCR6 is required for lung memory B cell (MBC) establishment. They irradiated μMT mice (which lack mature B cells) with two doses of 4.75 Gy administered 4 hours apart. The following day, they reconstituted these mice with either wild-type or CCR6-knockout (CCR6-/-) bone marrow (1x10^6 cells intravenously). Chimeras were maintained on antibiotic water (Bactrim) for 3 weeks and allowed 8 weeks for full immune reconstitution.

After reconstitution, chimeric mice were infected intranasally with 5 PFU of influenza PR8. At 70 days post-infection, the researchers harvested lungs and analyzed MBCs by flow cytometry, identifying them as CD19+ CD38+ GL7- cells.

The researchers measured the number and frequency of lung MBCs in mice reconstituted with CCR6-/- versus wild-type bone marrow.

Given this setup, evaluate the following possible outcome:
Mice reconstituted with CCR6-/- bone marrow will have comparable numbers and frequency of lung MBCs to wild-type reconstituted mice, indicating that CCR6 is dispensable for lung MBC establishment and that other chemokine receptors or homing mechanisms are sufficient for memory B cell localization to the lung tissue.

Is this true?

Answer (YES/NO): YES